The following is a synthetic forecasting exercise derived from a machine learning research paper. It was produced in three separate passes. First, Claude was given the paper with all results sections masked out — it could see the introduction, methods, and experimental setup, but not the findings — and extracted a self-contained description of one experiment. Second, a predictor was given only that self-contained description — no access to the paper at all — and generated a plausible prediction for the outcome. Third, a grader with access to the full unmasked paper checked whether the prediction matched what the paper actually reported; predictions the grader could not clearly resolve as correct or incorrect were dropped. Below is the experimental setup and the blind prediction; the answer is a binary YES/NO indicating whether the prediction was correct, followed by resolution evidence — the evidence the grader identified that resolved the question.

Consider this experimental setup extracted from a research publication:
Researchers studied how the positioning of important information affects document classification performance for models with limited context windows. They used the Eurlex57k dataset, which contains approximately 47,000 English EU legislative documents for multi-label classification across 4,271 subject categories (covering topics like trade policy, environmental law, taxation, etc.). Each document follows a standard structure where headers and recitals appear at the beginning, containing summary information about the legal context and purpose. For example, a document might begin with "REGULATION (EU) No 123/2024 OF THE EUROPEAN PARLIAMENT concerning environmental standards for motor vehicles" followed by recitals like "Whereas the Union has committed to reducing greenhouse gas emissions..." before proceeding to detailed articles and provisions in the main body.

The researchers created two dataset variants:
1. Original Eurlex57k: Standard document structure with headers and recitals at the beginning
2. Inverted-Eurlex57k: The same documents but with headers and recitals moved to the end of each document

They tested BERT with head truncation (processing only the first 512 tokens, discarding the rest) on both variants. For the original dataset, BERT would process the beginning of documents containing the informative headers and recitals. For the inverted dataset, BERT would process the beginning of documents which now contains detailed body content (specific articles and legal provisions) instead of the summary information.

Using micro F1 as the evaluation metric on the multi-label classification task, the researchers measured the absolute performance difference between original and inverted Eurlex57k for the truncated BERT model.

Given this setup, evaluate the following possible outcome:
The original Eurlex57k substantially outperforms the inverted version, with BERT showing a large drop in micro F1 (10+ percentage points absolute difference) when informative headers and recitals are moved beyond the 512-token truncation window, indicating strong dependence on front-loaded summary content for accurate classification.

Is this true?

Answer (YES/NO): NO